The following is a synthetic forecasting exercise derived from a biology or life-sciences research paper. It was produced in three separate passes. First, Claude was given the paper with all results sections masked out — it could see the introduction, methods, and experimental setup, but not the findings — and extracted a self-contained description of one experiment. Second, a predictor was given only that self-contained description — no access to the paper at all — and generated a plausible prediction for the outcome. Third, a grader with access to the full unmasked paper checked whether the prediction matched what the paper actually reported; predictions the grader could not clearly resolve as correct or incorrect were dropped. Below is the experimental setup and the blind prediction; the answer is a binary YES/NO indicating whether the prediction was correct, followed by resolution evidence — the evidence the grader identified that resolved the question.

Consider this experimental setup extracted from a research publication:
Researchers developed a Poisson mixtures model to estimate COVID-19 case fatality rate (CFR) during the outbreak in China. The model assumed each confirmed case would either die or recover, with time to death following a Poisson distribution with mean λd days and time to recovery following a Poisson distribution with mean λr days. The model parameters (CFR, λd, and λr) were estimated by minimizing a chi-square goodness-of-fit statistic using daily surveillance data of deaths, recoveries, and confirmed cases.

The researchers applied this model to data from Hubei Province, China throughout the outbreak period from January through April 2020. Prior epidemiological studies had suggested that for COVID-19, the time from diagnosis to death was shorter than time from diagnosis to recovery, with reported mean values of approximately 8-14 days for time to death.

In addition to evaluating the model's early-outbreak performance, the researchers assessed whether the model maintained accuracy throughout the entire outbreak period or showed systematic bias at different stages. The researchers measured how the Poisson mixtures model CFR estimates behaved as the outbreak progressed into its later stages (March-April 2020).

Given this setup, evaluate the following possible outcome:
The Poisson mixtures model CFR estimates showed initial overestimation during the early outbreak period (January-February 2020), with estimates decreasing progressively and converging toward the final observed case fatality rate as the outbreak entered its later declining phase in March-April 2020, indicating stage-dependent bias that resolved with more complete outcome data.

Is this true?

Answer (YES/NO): NO